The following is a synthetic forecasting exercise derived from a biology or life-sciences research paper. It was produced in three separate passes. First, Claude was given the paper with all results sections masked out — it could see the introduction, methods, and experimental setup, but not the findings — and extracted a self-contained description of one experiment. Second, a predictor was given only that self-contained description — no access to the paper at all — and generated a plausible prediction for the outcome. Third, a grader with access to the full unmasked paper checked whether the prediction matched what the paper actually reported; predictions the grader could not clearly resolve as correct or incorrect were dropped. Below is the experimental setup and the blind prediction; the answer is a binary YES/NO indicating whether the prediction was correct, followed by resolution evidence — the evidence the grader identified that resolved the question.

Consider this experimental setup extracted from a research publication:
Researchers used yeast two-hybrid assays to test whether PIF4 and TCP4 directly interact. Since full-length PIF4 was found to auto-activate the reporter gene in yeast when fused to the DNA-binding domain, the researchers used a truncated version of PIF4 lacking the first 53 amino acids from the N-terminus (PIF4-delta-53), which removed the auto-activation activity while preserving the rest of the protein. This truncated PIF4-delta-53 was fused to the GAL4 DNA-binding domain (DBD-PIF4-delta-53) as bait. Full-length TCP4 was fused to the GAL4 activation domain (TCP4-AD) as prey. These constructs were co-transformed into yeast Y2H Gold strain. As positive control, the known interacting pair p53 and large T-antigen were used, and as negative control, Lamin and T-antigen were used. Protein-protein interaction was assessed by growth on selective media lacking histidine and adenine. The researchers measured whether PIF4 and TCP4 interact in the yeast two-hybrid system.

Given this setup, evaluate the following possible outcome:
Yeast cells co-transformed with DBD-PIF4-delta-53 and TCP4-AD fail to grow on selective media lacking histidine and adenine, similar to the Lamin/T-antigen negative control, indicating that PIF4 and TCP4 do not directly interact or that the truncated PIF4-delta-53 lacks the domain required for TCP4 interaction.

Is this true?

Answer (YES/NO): NO